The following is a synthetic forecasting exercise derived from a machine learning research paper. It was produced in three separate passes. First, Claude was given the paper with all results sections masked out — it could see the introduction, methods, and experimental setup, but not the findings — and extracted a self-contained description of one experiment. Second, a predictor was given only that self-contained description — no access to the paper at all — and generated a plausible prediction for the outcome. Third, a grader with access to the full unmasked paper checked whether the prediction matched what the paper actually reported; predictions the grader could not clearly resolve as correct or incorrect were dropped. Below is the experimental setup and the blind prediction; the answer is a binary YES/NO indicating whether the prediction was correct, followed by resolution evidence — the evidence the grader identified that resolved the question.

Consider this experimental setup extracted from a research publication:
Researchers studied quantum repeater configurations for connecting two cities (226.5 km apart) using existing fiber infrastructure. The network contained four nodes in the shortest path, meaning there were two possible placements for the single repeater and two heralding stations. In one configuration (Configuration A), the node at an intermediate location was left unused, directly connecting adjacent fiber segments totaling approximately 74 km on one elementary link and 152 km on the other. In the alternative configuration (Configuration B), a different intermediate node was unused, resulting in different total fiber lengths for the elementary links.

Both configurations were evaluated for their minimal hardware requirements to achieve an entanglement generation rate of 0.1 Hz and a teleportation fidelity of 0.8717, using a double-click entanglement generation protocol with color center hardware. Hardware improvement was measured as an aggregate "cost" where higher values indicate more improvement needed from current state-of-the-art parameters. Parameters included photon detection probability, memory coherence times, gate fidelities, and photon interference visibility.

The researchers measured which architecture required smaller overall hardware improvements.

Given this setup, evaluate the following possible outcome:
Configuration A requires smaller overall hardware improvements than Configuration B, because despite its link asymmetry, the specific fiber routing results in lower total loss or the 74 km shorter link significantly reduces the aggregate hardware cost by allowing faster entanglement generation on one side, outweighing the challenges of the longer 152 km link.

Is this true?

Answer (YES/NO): YES